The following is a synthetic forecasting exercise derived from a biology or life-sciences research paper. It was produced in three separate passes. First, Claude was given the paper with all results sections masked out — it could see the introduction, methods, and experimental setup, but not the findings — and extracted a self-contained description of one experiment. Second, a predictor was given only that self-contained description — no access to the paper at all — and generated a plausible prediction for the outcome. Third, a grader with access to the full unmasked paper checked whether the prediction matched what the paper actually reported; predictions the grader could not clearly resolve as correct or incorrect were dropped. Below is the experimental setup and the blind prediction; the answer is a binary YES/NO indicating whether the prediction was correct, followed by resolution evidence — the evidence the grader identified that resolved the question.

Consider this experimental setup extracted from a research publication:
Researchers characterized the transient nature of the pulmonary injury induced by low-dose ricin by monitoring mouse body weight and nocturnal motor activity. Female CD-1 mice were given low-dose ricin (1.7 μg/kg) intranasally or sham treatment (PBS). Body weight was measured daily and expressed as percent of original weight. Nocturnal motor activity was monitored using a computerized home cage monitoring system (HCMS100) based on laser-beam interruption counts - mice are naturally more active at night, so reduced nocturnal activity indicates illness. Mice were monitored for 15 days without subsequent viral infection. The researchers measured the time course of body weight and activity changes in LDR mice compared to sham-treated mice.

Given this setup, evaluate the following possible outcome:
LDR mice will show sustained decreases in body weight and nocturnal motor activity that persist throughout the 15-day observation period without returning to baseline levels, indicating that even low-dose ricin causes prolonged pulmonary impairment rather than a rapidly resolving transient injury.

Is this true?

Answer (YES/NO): NO